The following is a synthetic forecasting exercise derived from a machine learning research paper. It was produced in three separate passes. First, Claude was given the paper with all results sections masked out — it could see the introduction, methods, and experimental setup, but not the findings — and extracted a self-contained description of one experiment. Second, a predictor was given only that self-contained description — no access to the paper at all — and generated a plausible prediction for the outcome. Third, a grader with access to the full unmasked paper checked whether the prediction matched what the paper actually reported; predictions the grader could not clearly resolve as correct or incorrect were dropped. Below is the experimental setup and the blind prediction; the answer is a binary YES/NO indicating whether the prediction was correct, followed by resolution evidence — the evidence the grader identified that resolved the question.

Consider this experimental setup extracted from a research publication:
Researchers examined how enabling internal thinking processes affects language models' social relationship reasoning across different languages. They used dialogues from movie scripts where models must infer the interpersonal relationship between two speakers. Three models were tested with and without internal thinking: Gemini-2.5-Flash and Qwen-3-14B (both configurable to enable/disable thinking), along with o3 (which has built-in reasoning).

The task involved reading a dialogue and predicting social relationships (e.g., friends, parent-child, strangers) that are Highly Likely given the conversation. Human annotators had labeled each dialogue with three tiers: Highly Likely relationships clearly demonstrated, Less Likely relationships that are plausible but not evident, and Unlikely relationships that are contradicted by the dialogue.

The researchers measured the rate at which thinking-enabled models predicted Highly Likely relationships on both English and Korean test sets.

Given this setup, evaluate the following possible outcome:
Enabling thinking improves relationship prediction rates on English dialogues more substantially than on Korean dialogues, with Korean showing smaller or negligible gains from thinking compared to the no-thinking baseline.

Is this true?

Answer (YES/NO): YES